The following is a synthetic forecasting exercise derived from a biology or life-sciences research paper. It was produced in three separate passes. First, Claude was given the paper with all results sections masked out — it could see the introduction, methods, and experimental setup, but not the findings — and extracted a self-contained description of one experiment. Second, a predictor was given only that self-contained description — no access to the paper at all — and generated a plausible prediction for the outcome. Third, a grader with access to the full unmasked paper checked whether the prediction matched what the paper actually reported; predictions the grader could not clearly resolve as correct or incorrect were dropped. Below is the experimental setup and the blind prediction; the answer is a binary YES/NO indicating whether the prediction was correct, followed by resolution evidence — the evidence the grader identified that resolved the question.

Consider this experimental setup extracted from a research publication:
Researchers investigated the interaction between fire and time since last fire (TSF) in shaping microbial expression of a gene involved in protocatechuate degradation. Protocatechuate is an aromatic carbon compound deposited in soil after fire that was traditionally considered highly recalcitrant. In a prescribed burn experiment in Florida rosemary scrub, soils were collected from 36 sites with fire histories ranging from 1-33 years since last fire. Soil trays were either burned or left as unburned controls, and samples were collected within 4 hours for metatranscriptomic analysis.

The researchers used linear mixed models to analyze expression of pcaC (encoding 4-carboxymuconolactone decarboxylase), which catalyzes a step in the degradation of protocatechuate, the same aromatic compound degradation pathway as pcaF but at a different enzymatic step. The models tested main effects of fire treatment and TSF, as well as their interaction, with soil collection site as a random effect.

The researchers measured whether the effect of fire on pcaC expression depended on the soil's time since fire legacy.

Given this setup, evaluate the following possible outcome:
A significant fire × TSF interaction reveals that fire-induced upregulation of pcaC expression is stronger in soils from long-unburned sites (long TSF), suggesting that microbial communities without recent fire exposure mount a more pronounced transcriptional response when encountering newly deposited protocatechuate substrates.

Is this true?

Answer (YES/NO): NO